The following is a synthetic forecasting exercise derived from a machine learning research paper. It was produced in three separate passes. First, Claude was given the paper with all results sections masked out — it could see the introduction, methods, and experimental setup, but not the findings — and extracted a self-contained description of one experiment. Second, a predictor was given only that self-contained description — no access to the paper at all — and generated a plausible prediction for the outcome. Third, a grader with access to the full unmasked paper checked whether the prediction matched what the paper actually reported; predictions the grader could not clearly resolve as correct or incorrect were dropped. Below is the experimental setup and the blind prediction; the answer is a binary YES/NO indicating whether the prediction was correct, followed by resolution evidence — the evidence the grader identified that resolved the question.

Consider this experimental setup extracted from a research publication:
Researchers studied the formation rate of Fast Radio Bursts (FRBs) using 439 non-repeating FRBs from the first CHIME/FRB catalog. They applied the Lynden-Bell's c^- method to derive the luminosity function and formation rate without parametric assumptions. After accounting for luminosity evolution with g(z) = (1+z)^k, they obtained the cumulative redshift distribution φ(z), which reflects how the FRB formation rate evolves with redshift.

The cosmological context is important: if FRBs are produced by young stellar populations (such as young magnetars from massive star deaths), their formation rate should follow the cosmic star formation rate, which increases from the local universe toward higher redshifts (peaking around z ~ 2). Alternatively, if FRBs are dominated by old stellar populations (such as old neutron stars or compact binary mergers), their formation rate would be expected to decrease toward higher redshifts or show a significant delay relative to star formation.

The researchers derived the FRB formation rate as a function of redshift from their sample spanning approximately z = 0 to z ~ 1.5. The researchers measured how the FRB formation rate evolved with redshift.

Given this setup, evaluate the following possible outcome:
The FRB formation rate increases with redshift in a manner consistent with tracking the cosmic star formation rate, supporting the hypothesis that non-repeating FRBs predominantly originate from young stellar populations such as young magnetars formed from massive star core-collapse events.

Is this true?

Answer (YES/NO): NO